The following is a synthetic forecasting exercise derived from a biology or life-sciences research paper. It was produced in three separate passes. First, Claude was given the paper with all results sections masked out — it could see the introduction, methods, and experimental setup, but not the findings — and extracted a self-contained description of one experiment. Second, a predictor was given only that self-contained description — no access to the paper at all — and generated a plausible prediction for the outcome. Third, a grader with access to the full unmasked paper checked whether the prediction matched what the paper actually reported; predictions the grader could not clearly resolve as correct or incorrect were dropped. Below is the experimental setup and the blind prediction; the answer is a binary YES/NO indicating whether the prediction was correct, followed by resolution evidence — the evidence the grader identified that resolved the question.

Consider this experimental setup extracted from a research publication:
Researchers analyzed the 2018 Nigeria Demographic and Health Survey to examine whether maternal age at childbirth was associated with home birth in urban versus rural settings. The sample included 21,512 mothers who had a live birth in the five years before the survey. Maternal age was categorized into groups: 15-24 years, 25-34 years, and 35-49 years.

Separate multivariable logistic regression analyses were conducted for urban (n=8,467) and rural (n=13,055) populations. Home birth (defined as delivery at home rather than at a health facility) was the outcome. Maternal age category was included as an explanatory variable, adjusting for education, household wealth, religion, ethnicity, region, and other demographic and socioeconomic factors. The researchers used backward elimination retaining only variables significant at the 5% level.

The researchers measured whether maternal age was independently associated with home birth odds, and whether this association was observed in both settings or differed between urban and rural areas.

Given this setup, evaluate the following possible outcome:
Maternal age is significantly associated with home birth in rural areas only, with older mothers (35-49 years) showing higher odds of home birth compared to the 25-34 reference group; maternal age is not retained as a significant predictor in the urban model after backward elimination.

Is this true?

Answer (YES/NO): NO